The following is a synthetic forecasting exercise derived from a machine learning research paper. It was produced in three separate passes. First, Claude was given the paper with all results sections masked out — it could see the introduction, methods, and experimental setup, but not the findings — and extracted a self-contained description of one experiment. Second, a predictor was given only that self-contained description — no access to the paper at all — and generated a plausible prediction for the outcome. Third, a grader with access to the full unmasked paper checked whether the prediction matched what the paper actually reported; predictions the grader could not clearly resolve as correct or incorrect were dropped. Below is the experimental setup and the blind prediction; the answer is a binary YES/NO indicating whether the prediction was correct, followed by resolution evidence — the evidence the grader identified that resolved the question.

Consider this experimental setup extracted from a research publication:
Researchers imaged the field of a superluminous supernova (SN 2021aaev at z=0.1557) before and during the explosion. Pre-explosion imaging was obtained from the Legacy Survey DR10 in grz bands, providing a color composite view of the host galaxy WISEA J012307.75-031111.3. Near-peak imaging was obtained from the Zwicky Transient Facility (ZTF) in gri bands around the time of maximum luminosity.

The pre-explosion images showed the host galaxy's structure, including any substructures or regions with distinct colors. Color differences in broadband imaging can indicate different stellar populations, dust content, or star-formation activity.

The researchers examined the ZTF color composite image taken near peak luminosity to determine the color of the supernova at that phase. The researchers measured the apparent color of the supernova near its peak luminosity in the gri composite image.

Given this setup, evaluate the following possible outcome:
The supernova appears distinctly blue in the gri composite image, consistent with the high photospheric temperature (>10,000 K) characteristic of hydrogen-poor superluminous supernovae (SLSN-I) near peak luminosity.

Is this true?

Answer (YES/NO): NO